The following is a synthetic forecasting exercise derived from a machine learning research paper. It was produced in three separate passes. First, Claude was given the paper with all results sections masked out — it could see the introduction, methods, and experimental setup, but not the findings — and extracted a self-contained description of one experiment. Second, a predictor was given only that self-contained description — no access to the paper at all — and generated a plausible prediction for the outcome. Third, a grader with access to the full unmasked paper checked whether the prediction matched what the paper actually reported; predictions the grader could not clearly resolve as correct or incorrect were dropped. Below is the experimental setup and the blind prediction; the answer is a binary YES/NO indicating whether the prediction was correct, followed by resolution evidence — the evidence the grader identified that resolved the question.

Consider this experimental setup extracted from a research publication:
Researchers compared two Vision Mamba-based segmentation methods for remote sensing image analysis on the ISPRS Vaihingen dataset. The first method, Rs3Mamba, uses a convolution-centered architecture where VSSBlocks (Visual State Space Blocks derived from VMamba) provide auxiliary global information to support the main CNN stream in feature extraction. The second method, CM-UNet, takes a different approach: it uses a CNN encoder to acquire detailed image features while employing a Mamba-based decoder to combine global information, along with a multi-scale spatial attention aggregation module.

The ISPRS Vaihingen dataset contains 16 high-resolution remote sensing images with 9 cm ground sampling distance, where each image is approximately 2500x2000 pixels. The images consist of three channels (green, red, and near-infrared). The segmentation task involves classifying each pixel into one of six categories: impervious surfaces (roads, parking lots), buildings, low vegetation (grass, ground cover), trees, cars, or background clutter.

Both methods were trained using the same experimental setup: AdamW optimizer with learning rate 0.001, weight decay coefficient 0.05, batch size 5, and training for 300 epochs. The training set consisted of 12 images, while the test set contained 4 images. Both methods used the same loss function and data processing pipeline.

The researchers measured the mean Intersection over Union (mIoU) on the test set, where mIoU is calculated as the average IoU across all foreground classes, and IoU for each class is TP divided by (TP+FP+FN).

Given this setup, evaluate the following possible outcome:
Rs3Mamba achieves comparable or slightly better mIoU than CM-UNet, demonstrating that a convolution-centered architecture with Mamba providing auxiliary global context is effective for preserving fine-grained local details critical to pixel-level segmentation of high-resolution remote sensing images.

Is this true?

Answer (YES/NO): NO